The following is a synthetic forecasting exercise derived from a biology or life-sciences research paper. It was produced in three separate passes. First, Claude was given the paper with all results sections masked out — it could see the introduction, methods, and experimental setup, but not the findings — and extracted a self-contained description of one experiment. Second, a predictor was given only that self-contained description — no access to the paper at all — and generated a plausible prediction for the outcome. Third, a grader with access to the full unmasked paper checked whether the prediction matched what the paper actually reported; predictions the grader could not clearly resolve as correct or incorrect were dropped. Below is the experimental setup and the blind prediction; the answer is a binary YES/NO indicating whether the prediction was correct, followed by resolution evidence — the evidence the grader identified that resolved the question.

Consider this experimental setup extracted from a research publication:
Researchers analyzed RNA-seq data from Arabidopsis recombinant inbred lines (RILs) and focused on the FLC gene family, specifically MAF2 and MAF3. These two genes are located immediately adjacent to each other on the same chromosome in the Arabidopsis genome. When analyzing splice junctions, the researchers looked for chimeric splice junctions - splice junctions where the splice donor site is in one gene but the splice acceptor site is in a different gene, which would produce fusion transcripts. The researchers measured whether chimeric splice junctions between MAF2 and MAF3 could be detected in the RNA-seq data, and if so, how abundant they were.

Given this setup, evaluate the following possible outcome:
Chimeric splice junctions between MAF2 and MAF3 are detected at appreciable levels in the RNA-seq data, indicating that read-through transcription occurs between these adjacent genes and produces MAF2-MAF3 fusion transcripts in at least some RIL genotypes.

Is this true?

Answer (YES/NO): YES